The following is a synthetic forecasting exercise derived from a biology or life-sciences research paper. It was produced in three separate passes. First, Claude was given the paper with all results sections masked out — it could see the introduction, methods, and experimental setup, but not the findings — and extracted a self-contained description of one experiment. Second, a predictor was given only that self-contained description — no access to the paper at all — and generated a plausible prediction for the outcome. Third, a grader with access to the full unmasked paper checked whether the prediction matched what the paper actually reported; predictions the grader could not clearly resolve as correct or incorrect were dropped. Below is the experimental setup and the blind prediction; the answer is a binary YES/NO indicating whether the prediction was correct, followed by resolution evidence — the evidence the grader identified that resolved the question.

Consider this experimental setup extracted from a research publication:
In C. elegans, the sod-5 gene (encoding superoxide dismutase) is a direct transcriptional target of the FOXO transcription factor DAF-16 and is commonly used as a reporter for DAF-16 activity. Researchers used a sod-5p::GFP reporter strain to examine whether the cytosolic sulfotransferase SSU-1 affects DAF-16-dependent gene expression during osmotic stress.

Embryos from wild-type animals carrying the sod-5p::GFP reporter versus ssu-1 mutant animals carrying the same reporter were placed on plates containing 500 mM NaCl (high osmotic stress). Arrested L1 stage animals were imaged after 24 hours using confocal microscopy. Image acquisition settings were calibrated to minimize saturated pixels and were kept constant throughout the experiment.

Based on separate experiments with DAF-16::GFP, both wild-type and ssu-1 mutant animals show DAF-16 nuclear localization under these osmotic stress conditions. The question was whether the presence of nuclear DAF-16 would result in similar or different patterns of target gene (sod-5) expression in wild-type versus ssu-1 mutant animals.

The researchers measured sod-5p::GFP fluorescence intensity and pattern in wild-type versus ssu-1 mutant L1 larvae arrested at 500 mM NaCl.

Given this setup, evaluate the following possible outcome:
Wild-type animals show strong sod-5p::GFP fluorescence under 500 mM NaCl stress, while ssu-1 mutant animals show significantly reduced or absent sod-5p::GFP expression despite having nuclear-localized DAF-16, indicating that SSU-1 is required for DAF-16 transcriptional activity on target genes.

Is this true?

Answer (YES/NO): YES